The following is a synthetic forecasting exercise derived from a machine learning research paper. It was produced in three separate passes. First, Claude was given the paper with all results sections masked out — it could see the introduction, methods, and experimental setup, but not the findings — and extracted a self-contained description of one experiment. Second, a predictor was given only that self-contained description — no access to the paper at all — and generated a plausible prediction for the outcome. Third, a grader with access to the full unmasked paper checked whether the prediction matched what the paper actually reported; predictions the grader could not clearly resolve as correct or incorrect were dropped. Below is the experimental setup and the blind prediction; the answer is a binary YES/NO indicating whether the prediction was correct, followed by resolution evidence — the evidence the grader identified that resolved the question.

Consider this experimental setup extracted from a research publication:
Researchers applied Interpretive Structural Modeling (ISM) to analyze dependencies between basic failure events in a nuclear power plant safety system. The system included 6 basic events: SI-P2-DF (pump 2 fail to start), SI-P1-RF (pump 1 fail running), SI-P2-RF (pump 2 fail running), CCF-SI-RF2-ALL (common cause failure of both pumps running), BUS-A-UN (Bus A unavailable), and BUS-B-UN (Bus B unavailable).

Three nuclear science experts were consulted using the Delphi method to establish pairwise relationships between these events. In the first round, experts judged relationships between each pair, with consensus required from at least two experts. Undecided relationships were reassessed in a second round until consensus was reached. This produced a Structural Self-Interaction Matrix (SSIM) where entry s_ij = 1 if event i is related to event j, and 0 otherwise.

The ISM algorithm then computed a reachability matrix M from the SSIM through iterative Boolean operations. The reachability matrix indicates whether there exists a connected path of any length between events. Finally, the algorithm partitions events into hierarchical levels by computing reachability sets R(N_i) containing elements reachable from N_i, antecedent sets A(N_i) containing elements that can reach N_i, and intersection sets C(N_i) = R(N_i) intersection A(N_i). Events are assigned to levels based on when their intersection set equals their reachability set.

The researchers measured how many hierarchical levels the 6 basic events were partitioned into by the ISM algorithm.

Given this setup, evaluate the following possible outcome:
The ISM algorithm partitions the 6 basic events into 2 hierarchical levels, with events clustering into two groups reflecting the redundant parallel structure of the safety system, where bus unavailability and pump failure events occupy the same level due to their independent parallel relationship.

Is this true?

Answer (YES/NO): NO